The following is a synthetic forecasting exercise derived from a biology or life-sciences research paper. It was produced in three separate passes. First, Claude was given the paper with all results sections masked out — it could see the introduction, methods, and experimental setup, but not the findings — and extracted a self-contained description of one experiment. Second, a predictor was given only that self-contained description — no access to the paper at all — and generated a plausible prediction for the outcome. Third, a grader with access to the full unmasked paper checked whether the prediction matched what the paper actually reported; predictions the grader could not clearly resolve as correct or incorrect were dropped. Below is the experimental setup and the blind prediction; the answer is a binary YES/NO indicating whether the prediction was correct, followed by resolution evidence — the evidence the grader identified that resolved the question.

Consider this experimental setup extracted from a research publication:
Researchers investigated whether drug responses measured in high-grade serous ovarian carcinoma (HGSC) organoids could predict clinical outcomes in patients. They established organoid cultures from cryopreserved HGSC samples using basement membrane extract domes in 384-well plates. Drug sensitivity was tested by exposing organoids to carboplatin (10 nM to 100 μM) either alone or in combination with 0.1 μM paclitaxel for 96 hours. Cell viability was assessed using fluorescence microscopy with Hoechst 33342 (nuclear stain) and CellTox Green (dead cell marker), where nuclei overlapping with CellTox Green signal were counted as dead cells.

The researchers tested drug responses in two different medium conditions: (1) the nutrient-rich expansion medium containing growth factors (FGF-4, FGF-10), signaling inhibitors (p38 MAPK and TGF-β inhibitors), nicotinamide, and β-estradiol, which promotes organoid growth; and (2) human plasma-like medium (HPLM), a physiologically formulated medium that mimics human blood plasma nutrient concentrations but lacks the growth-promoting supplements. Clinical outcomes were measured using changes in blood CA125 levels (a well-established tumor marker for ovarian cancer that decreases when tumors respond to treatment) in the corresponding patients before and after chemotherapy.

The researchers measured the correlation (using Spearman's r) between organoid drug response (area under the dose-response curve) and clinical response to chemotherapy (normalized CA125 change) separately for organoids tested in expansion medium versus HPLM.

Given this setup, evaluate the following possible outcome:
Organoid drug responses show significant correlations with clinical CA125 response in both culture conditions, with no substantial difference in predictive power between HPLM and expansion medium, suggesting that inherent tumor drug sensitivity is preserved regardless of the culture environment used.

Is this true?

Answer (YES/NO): NO